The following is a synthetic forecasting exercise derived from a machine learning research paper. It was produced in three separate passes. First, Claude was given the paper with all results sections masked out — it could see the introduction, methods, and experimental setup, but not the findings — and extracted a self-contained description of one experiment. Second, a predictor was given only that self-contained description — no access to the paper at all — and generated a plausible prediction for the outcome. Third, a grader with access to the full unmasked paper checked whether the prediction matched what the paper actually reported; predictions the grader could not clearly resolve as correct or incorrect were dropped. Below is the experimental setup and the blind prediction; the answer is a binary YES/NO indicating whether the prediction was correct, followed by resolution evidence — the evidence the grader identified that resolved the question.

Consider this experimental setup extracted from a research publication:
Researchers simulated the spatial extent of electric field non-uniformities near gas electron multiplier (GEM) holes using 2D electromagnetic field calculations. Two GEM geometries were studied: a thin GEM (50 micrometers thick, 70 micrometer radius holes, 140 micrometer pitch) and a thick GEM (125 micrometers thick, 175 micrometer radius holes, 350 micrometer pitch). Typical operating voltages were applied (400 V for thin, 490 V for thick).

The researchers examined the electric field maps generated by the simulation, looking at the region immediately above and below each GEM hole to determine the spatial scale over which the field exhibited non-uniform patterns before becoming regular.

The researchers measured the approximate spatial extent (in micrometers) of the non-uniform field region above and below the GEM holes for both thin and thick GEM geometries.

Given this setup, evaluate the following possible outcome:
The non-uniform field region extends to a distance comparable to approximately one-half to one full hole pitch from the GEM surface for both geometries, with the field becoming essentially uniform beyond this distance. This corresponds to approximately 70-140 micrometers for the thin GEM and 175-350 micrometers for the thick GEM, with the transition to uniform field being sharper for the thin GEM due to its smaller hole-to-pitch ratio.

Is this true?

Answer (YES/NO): NO